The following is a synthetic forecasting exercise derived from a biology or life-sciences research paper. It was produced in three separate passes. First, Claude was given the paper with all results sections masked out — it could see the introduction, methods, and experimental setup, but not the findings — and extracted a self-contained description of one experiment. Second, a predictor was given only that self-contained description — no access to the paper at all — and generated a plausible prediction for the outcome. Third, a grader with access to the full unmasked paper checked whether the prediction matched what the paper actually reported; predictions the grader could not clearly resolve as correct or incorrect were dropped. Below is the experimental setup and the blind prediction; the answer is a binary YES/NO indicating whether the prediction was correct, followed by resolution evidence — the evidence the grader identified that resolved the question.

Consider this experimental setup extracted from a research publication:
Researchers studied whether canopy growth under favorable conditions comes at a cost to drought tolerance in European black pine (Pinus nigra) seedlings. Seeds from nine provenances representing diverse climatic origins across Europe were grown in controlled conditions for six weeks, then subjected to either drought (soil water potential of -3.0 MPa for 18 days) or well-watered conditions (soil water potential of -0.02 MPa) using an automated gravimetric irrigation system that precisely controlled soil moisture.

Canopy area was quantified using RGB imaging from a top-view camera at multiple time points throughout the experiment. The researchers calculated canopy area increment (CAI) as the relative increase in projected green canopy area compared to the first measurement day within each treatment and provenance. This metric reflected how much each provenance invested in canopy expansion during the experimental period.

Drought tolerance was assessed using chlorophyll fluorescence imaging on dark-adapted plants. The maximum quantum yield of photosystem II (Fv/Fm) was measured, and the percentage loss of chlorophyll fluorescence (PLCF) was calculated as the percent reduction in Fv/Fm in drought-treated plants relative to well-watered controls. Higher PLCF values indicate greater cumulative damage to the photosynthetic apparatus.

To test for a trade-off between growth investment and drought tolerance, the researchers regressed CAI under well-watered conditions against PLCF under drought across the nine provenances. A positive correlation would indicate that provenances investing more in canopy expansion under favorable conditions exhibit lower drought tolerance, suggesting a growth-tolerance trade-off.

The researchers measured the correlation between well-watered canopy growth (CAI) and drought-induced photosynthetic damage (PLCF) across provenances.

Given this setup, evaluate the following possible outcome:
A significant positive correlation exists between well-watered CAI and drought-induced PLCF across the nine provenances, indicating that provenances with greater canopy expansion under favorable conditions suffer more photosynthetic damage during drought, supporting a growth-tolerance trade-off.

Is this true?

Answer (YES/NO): NO